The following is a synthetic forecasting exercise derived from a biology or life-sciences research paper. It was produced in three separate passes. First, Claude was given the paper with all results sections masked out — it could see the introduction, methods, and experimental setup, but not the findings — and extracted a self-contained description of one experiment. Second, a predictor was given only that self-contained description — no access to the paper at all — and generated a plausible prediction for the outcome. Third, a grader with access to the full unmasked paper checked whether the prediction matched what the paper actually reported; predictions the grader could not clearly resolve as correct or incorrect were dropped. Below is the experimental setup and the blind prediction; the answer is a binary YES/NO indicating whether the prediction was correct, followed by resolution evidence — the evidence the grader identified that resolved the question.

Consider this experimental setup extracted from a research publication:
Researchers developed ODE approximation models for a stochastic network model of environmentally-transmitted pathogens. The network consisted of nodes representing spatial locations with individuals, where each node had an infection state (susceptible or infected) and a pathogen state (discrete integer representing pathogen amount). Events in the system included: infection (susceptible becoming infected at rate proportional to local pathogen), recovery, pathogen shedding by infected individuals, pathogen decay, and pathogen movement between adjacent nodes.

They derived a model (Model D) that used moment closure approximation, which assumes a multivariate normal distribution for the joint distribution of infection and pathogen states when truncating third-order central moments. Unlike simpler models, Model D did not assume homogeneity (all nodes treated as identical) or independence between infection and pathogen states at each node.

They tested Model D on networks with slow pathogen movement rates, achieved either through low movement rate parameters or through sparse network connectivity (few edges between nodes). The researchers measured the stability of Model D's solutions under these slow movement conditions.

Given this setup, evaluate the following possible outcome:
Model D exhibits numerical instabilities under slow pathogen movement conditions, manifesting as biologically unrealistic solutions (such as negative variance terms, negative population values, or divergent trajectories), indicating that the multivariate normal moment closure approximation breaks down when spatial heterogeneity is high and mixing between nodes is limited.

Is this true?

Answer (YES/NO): YES